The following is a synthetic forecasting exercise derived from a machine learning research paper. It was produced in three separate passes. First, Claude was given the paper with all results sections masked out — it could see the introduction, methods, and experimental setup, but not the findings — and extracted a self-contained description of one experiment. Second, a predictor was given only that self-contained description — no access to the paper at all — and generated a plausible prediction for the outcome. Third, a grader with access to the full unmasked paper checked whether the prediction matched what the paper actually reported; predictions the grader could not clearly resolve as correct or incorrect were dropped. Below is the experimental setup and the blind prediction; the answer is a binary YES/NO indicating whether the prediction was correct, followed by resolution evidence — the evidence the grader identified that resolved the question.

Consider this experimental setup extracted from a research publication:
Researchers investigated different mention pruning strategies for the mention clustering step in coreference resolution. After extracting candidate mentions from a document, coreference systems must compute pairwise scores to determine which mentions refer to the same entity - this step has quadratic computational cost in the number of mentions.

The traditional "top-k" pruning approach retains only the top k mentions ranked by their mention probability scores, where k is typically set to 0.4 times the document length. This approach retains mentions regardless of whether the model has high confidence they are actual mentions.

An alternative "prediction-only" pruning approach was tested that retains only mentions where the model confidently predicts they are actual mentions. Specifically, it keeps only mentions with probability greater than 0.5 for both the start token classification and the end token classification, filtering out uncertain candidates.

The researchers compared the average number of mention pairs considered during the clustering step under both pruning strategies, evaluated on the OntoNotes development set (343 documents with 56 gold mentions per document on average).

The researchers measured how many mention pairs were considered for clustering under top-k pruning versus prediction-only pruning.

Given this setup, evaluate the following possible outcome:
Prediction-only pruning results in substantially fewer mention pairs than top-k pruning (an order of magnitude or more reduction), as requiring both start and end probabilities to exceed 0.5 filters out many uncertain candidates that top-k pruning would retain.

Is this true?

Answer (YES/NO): YES